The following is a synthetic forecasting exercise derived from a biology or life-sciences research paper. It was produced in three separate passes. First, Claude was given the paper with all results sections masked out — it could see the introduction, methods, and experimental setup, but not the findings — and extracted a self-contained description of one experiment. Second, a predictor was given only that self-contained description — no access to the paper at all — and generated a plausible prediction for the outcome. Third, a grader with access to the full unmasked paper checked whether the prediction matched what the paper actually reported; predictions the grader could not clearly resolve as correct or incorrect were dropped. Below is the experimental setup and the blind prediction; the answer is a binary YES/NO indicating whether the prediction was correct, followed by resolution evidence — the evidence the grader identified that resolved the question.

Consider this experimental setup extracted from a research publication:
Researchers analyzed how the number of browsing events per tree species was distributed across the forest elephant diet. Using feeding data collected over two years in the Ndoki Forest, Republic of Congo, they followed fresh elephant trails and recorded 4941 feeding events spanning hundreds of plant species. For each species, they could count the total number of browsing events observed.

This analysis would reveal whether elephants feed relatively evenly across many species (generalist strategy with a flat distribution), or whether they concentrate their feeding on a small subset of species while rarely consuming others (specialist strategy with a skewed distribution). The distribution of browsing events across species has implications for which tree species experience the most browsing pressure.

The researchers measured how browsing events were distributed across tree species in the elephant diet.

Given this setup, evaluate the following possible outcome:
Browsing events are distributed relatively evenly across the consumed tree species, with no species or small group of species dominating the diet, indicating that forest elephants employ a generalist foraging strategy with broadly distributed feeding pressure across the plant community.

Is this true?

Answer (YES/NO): NO